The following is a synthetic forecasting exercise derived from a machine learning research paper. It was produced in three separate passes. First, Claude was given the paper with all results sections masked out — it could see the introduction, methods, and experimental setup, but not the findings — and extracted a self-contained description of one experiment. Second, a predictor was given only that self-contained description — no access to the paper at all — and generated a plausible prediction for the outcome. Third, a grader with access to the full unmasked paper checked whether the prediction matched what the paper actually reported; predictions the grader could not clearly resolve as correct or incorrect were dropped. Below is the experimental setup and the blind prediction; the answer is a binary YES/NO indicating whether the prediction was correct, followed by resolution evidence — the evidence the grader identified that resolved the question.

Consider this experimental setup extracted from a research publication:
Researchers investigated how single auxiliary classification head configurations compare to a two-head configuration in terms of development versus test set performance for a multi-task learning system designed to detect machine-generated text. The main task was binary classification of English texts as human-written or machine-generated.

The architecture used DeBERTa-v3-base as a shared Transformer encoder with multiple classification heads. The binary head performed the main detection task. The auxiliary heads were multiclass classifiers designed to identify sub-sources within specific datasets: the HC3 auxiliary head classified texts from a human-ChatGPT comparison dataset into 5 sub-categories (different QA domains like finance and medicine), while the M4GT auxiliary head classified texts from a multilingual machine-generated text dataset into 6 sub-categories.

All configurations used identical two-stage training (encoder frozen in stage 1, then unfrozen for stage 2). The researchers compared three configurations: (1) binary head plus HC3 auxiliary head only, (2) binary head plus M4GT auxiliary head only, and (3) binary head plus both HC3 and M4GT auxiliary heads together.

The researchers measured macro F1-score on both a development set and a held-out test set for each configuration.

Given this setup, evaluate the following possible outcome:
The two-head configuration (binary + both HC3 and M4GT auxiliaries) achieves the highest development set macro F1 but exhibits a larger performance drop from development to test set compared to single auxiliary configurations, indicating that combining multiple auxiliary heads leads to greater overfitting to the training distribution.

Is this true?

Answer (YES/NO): NO